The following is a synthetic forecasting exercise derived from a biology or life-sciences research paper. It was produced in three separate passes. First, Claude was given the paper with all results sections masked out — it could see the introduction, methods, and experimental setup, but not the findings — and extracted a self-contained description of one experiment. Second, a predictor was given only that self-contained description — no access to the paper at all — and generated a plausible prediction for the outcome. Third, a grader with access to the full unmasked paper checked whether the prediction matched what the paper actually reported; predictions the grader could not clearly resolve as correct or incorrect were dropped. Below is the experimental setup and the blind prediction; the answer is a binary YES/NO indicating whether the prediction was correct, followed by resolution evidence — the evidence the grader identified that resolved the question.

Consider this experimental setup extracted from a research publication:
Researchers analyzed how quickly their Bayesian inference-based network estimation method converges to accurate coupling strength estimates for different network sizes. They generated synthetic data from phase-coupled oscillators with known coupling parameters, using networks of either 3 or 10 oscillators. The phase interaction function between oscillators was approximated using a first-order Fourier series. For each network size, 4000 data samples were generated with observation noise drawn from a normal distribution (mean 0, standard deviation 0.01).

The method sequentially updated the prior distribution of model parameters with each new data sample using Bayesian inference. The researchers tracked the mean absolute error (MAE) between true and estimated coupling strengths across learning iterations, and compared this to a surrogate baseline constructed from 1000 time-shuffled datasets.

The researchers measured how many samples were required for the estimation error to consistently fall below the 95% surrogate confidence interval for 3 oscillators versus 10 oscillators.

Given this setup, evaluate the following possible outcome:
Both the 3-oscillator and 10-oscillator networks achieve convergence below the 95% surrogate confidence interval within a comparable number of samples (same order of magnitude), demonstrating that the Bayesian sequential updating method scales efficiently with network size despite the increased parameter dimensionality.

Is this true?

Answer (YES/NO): NO